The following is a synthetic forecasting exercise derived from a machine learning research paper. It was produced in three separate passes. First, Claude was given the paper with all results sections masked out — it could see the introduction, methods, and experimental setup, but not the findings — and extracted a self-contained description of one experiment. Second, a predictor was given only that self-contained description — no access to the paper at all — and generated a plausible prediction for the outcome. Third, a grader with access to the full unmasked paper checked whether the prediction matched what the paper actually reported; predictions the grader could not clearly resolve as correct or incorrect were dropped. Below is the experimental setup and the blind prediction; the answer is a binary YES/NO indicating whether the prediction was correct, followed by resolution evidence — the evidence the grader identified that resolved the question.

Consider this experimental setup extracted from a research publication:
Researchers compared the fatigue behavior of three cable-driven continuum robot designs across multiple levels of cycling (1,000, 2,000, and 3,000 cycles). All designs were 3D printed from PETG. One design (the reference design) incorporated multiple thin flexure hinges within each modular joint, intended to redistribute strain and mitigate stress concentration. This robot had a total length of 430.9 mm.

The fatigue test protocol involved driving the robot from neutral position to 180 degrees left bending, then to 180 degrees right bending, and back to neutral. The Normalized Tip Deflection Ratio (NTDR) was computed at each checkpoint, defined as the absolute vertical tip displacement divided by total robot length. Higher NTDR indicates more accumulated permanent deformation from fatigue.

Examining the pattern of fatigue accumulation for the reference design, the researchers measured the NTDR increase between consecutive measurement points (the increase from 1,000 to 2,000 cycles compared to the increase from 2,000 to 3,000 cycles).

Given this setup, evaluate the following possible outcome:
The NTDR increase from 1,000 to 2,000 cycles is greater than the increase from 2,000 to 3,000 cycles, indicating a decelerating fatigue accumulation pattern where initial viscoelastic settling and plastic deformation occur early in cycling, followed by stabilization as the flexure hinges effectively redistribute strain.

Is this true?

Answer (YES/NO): NO